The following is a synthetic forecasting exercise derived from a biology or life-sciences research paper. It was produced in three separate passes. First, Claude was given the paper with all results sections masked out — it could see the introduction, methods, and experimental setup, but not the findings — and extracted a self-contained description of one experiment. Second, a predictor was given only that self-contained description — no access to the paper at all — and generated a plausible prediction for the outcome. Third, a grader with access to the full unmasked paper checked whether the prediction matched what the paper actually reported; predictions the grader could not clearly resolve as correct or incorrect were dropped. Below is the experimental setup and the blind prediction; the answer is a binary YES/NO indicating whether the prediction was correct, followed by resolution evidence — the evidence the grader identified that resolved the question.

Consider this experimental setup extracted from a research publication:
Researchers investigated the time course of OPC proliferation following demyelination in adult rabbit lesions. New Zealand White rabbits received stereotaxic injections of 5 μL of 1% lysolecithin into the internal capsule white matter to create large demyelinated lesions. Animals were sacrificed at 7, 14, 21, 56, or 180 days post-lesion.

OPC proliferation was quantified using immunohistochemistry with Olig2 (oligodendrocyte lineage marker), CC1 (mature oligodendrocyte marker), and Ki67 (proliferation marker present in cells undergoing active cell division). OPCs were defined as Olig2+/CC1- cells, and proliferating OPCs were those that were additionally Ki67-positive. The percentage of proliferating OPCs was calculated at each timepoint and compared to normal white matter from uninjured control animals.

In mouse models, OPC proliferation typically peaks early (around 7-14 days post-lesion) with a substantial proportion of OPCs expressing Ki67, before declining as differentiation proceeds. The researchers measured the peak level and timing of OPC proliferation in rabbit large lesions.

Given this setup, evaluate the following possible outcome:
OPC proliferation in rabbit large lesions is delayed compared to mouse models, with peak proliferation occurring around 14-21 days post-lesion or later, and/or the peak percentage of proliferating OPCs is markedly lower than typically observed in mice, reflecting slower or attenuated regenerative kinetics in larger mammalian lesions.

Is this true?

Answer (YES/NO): YES